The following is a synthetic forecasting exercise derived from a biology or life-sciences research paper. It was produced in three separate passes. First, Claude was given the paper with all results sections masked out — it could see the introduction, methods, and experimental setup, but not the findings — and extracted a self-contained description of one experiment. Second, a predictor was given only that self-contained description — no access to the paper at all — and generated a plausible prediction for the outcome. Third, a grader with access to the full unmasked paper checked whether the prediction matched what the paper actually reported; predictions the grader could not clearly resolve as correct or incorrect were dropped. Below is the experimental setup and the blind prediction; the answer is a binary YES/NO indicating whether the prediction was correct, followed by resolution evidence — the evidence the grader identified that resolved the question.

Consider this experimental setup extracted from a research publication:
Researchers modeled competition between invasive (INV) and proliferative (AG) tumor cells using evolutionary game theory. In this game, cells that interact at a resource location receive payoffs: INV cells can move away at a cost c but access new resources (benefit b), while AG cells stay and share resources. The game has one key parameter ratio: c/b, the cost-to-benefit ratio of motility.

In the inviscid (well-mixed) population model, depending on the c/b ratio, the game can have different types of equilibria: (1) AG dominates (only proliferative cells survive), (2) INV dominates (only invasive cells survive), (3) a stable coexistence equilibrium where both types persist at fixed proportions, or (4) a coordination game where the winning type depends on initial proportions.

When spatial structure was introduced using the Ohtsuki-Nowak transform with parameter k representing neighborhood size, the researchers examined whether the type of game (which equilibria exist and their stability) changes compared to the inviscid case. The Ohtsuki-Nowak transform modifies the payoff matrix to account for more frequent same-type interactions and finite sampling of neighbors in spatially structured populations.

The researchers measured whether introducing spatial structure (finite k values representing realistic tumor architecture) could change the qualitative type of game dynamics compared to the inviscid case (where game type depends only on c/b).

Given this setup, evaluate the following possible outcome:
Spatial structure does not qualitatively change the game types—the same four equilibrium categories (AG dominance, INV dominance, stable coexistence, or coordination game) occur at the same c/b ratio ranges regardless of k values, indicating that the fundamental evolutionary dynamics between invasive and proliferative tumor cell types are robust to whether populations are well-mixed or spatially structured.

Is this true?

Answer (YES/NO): NO